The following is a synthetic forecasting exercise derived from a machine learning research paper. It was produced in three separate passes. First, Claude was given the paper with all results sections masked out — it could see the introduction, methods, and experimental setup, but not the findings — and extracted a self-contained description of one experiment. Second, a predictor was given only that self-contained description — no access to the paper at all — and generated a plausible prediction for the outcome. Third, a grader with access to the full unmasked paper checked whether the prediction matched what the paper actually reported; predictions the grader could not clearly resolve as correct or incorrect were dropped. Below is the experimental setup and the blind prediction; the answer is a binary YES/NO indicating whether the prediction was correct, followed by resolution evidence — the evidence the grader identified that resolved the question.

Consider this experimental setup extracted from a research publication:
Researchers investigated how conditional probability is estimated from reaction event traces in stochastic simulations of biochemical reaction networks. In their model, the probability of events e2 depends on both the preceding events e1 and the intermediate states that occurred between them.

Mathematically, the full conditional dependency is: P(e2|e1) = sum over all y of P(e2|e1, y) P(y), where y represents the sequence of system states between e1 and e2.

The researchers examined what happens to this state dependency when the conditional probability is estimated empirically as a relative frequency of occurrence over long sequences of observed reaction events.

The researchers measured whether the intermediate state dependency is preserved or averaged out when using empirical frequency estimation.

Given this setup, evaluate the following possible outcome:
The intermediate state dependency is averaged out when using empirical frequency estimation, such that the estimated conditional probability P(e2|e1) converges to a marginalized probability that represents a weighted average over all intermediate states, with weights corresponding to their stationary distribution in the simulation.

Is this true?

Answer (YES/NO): NO